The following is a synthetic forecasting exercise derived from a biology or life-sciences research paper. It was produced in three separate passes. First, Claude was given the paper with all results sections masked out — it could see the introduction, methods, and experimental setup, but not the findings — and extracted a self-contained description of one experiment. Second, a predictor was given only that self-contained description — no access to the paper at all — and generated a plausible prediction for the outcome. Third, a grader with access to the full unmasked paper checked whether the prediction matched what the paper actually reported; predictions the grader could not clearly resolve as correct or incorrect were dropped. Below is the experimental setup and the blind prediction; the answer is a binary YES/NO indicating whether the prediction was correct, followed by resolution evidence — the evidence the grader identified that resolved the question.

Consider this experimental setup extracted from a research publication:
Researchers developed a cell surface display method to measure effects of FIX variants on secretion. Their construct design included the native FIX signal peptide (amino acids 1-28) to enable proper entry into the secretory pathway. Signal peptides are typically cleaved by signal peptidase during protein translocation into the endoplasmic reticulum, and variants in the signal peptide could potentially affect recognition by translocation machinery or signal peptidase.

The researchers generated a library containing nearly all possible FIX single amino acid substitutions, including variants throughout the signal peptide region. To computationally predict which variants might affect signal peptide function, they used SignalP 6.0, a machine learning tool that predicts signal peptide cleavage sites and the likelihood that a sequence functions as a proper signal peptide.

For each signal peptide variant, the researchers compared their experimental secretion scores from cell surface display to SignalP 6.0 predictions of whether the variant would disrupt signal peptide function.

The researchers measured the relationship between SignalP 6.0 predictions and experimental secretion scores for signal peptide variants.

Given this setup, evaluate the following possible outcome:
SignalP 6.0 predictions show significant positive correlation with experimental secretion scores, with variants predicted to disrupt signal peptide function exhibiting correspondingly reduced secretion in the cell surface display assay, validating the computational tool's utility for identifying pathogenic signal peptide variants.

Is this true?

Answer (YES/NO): NO